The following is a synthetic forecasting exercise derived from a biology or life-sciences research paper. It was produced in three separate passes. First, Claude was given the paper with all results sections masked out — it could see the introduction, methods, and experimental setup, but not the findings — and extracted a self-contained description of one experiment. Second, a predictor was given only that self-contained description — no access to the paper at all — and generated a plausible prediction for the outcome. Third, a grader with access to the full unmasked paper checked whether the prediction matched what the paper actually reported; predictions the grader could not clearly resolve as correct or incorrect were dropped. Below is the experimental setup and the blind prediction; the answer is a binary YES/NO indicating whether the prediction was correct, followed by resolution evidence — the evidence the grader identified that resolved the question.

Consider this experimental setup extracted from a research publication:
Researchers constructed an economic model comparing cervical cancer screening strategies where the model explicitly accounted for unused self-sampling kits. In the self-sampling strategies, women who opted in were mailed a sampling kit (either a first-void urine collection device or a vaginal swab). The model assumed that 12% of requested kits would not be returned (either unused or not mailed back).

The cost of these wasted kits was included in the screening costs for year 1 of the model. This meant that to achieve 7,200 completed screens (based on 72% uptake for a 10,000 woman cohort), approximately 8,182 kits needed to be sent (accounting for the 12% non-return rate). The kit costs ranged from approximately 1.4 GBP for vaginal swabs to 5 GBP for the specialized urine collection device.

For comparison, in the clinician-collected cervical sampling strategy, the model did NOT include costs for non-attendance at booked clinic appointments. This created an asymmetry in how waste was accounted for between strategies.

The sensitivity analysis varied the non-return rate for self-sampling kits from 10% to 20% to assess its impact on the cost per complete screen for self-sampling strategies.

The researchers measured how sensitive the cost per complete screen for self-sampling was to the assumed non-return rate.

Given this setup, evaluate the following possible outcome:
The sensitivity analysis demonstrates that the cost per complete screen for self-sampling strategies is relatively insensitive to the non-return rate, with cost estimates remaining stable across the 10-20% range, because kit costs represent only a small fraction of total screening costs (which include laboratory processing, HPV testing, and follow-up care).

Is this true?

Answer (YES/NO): NO